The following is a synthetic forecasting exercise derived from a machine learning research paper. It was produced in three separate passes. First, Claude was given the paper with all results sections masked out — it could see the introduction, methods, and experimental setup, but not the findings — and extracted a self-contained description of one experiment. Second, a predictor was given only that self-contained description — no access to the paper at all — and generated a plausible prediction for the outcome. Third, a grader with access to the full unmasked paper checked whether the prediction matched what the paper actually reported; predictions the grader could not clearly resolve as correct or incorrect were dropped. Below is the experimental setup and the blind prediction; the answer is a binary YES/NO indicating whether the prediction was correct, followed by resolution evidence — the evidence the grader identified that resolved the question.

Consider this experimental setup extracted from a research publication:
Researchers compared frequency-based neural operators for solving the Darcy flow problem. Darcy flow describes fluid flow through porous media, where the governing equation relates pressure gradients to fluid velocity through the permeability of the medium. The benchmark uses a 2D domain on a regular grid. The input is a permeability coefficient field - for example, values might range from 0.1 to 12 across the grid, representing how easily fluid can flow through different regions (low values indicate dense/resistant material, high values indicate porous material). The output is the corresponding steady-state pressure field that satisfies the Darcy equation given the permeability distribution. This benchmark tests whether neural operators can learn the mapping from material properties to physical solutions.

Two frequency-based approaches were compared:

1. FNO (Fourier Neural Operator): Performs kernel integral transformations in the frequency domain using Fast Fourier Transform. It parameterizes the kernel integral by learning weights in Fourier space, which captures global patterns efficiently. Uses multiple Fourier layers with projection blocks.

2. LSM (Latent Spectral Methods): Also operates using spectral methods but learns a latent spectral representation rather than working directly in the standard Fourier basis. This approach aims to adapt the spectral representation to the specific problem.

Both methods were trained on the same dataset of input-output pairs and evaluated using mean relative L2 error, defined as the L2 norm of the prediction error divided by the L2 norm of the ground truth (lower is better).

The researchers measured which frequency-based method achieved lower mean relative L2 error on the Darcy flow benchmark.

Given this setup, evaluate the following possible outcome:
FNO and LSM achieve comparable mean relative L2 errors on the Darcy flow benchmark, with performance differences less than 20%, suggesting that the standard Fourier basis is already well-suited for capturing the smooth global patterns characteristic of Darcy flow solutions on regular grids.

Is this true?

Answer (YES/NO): NO